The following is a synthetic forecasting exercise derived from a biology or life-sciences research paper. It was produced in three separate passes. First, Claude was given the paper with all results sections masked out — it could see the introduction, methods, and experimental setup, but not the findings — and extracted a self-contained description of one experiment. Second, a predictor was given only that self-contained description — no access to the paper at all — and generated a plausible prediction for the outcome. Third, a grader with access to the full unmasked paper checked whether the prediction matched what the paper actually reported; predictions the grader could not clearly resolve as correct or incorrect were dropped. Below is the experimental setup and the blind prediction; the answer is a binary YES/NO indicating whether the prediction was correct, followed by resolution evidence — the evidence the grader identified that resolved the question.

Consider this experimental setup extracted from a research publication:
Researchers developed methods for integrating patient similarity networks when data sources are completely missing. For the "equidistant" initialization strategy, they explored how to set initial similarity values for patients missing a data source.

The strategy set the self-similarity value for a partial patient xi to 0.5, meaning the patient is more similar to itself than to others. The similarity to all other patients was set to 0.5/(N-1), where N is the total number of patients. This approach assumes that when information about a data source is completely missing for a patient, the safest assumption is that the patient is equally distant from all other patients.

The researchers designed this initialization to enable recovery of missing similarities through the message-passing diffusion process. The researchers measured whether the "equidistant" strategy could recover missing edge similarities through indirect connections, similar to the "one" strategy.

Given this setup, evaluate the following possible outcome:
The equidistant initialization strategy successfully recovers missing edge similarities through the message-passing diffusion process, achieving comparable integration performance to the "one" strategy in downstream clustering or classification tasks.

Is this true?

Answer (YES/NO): NO